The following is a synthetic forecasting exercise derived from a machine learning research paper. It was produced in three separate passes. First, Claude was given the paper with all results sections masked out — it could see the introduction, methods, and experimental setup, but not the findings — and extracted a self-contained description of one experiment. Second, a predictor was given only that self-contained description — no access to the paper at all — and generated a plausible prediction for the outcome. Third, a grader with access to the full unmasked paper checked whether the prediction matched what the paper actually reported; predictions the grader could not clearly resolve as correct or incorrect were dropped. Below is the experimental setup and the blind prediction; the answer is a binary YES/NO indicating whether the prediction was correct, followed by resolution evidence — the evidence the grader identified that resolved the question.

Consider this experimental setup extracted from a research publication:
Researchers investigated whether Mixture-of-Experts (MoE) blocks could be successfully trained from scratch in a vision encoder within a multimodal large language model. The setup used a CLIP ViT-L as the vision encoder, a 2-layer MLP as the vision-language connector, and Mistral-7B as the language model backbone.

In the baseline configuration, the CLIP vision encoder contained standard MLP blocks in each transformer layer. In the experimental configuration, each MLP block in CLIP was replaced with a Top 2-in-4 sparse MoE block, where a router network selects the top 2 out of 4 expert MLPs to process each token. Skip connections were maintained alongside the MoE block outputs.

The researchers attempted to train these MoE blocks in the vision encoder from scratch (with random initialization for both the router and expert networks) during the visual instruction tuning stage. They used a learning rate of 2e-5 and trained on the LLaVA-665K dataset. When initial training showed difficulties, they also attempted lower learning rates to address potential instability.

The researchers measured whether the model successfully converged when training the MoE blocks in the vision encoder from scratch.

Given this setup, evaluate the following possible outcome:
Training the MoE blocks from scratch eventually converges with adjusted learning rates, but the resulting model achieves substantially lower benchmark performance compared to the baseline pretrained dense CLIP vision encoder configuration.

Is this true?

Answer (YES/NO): NO